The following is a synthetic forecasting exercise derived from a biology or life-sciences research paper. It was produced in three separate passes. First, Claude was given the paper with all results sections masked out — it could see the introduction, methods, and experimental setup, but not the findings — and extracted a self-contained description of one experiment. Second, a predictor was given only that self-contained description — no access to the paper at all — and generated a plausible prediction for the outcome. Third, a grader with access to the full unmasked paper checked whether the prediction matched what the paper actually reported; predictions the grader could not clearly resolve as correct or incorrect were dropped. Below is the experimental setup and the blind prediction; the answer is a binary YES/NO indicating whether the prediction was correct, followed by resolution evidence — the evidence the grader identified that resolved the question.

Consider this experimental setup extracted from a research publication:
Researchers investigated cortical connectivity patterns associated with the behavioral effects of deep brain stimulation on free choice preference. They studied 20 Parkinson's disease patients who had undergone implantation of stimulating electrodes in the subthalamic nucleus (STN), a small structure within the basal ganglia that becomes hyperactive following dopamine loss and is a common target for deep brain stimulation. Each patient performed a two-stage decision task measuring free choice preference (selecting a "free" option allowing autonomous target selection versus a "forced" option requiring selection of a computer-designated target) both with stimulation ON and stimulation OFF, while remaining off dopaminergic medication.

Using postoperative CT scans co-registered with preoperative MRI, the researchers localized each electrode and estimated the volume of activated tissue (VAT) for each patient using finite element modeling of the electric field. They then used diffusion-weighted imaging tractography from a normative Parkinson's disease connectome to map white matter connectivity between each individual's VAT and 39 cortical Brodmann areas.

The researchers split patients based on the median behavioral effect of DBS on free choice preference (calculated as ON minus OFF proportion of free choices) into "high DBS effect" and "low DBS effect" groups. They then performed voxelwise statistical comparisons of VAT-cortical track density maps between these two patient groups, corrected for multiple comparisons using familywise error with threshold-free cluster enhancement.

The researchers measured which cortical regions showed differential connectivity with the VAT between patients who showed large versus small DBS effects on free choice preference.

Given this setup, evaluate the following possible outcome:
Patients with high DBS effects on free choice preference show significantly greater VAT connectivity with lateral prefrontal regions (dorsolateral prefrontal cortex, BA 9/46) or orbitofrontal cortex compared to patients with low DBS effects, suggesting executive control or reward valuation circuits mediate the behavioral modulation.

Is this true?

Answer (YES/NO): NO